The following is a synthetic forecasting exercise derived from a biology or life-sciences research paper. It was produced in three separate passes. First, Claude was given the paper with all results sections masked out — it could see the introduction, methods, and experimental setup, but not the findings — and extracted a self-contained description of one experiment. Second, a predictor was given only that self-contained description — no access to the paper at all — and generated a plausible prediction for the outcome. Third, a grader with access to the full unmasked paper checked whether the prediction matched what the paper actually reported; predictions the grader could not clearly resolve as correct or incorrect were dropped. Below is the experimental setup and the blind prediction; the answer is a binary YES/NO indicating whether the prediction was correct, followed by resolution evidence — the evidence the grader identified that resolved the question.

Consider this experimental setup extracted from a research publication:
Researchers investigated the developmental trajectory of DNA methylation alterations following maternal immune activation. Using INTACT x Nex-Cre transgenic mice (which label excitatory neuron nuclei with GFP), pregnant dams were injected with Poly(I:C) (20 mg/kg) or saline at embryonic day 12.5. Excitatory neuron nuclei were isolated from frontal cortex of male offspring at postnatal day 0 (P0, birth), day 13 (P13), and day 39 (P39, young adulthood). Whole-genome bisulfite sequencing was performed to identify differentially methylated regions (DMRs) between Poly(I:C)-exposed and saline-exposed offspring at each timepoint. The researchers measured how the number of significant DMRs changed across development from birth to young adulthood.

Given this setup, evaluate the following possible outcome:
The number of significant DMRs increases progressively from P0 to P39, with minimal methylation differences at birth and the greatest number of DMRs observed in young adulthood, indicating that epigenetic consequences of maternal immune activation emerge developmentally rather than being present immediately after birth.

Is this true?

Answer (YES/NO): NO